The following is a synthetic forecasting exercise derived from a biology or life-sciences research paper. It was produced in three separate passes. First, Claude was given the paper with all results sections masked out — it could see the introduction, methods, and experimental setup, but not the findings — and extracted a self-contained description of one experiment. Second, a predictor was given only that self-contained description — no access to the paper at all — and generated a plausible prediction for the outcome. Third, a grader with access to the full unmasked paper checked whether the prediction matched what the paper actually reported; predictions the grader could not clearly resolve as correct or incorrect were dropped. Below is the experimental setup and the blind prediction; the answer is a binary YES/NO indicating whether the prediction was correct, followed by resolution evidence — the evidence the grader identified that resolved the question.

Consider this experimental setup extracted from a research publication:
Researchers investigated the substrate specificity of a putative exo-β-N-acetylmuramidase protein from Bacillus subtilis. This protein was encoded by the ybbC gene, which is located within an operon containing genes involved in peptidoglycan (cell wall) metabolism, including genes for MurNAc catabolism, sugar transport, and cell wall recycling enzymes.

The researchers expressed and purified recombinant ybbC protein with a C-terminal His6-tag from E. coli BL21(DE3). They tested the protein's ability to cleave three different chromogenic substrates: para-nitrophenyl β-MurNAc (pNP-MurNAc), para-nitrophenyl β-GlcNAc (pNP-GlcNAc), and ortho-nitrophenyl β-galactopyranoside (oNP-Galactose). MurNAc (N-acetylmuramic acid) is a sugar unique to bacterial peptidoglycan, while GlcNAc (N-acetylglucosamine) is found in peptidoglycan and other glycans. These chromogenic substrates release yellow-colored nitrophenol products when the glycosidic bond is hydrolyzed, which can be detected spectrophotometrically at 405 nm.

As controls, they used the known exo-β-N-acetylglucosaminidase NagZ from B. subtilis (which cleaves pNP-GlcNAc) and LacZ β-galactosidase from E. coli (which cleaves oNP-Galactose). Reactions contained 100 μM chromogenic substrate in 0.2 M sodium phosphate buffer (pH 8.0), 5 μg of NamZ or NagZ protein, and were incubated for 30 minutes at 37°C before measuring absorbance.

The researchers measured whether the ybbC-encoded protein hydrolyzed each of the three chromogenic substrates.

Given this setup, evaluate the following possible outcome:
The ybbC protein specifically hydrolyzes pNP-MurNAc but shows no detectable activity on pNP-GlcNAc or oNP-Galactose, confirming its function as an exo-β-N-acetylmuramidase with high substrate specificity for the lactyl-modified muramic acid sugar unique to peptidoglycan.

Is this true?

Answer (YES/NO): YES